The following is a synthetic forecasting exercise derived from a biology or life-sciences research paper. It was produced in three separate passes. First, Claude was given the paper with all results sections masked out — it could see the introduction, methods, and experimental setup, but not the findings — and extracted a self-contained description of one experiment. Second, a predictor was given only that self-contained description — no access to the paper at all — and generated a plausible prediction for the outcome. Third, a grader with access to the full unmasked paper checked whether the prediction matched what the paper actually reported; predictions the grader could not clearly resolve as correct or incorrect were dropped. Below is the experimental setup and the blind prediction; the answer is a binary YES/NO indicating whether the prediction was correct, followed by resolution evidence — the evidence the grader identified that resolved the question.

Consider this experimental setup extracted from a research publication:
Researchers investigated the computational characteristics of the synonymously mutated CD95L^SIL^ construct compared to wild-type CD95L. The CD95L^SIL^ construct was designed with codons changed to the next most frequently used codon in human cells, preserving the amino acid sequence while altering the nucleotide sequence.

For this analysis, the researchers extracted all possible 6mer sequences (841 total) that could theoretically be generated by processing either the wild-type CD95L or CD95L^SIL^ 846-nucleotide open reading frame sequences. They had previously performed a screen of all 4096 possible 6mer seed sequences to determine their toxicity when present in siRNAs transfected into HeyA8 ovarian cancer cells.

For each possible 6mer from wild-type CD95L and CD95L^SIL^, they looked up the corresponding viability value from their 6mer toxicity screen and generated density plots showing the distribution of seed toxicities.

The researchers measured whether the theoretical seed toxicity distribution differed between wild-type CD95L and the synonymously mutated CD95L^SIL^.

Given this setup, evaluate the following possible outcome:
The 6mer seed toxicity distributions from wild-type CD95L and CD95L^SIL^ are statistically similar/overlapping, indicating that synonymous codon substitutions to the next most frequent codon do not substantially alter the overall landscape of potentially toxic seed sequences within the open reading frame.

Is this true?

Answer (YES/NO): YES